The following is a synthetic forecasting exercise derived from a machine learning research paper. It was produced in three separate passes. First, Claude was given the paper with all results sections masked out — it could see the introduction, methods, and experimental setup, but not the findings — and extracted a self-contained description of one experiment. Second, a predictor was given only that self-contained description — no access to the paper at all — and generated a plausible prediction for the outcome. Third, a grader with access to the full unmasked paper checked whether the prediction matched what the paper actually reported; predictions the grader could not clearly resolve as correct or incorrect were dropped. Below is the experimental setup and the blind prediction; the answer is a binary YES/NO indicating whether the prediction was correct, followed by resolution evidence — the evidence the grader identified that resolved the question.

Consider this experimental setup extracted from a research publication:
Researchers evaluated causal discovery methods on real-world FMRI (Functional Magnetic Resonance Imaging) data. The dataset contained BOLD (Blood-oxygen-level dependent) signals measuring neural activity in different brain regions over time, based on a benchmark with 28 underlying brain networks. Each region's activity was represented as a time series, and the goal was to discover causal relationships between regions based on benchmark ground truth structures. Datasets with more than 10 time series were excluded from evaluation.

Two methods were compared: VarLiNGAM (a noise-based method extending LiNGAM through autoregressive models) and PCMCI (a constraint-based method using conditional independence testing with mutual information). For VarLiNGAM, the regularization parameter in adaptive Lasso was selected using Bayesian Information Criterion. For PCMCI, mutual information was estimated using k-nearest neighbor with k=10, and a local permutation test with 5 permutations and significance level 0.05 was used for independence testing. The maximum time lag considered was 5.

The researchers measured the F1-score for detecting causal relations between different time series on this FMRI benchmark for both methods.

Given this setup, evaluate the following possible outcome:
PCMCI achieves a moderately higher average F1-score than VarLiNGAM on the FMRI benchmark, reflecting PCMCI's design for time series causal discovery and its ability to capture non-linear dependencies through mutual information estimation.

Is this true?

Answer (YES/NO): NO